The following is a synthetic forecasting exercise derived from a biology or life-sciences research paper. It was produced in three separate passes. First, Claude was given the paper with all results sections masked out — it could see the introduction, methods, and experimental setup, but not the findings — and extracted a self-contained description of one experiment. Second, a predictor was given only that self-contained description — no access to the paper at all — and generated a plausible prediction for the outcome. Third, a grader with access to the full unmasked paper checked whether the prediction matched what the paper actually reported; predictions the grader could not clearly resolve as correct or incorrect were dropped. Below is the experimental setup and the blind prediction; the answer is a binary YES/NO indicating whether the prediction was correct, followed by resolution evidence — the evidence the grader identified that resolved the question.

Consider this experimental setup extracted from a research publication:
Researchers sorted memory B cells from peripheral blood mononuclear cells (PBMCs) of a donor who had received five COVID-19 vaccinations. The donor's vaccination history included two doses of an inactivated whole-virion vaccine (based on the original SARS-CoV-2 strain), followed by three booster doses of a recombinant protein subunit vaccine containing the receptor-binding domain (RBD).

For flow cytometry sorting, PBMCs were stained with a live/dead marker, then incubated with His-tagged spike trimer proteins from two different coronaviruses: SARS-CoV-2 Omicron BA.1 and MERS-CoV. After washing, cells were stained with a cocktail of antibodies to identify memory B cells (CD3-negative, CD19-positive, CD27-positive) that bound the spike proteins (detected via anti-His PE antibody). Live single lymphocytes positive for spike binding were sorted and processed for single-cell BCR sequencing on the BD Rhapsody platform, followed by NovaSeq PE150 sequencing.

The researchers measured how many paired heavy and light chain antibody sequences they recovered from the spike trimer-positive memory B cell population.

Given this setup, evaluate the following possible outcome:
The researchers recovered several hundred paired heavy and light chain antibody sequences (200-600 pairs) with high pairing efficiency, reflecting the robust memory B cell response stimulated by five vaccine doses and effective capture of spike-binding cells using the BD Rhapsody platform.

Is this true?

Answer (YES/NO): NO